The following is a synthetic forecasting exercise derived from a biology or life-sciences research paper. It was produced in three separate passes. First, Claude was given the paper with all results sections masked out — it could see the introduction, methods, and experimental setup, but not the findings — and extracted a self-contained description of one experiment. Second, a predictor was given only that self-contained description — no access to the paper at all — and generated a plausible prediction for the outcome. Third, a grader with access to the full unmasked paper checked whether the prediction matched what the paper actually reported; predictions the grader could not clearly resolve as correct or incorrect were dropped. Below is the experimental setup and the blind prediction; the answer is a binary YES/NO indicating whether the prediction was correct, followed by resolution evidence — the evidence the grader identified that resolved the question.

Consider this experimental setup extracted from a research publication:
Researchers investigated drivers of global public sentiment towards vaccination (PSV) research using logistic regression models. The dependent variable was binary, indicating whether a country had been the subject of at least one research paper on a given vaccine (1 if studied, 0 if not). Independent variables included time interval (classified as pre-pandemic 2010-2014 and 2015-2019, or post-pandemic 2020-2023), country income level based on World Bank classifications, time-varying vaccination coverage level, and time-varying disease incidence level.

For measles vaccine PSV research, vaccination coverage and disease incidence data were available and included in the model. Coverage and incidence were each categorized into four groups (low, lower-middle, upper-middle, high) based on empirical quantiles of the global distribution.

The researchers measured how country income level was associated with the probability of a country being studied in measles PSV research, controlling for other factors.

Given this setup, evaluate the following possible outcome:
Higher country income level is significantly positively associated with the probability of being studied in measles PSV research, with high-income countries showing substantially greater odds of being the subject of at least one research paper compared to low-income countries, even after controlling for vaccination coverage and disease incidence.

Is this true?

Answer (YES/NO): NO